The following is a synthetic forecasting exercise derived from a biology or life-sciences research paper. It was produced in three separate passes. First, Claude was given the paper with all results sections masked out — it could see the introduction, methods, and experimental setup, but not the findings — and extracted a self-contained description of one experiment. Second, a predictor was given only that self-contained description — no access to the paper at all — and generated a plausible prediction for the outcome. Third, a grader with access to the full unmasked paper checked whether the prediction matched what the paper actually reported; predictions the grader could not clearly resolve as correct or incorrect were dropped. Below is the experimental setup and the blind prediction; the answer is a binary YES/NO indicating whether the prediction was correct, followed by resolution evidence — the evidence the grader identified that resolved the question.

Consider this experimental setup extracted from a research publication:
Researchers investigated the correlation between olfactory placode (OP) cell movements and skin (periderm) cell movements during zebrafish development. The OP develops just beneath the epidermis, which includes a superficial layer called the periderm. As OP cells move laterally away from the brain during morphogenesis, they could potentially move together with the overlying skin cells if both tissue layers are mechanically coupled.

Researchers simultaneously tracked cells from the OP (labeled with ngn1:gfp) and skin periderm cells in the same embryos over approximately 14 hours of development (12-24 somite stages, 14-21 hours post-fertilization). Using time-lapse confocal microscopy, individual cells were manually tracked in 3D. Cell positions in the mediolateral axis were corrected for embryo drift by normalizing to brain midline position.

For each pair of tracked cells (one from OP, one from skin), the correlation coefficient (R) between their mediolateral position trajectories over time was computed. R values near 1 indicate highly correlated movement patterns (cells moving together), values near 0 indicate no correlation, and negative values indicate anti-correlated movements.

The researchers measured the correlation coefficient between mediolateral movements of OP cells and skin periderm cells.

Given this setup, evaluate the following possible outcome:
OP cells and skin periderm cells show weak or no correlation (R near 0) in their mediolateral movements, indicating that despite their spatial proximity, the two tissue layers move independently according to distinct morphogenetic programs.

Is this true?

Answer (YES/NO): YES